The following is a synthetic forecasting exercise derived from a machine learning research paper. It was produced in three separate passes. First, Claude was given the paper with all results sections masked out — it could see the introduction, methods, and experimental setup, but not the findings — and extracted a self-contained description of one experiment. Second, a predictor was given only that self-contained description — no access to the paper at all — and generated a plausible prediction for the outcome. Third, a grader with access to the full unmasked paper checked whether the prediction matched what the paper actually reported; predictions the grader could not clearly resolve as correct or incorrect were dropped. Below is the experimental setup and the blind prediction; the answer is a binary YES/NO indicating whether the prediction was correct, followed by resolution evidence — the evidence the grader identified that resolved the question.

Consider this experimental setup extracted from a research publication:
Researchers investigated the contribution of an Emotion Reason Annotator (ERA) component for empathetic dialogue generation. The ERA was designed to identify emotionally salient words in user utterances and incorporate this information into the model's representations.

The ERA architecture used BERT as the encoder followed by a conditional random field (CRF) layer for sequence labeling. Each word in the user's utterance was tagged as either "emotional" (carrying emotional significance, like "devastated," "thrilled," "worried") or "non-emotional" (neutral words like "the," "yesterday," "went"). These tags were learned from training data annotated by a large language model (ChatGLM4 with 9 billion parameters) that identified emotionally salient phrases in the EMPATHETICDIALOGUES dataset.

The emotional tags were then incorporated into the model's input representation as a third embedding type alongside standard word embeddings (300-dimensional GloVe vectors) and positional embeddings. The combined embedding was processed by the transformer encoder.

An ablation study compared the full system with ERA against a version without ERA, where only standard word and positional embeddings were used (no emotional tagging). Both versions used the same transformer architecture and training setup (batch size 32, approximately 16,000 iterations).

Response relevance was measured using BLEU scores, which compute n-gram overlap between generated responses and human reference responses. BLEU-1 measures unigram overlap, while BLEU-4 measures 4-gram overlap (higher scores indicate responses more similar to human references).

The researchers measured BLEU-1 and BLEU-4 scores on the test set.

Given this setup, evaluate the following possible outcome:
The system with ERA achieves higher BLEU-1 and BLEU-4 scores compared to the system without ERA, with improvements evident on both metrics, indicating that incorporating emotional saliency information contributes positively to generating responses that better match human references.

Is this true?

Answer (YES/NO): YES